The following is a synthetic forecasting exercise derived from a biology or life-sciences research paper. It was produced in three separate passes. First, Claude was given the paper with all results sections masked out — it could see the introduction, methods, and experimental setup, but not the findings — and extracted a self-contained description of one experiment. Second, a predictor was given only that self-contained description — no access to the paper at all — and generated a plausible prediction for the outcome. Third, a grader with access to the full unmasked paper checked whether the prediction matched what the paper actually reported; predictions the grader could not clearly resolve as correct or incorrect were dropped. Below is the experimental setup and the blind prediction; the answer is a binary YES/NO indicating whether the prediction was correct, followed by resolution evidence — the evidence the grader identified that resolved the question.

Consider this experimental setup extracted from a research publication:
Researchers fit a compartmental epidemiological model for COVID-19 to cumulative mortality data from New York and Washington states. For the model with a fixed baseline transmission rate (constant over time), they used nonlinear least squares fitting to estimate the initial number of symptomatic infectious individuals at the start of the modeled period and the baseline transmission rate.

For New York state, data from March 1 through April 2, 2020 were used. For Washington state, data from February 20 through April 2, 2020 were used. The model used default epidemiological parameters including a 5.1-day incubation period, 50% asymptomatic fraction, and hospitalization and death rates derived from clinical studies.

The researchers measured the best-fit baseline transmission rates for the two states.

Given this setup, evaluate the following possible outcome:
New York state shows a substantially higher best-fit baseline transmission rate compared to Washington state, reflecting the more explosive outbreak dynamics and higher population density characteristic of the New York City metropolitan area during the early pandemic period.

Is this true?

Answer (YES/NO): YES